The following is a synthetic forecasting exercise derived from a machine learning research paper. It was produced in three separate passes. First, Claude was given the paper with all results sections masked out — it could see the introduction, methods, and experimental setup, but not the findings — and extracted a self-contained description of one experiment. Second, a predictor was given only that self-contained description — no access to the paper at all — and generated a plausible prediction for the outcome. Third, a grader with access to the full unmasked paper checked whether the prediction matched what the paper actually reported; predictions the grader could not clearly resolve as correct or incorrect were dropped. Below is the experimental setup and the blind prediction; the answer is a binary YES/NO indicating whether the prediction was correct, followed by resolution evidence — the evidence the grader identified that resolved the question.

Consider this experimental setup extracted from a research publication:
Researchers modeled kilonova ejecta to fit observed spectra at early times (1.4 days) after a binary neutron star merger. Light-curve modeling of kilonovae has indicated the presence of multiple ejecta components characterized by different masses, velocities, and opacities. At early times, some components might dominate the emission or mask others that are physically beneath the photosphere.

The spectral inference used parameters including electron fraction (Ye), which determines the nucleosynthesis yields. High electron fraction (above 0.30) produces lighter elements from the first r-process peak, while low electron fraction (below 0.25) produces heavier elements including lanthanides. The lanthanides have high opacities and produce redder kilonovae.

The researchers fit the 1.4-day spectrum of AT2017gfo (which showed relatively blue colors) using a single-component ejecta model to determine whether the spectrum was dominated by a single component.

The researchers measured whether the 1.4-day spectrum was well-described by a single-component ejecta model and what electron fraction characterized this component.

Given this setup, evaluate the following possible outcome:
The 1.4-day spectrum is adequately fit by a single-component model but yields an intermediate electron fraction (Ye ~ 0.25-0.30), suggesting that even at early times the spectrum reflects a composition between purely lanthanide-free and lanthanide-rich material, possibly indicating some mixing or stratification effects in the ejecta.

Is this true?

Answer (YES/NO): NO